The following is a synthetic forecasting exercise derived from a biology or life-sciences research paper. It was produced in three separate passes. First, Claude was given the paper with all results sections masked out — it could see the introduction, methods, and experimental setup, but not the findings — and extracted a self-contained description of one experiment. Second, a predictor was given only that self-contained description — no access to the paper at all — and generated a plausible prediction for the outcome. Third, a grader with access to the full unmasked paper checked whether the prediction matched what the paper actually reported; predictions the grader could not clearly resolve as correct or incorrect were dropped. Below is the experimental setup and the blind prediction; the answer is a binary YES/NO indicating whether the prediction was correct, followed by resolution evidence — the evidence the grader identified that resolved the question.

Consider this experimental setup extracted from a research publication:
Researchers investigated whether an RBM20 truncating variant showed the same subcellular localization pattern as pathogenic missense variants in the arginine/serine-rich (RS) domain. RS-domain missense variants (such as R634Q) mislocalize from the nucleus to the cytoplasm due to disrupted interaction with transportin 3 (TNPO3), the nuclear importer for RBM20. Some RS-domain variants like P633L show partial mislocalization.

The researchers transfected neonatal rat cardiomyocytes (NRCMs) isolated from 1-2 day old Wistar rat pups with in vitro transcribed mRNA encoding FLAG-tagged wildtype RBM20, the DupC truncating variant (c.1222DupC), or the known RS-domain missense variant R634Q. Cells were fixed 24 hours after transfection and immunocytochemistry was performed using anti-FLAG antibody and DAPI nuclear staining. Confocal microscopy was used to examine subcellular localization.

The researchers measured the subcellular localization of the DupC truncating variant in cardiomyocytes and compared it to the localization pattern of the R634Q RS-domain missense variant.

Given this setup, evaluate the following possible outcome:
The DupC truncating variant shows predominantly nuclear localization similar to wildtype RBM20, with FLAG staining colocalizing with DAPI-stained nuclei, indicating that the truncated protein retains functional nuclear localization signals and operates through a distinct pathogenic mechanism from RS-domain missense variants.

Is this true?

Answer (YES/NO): NO